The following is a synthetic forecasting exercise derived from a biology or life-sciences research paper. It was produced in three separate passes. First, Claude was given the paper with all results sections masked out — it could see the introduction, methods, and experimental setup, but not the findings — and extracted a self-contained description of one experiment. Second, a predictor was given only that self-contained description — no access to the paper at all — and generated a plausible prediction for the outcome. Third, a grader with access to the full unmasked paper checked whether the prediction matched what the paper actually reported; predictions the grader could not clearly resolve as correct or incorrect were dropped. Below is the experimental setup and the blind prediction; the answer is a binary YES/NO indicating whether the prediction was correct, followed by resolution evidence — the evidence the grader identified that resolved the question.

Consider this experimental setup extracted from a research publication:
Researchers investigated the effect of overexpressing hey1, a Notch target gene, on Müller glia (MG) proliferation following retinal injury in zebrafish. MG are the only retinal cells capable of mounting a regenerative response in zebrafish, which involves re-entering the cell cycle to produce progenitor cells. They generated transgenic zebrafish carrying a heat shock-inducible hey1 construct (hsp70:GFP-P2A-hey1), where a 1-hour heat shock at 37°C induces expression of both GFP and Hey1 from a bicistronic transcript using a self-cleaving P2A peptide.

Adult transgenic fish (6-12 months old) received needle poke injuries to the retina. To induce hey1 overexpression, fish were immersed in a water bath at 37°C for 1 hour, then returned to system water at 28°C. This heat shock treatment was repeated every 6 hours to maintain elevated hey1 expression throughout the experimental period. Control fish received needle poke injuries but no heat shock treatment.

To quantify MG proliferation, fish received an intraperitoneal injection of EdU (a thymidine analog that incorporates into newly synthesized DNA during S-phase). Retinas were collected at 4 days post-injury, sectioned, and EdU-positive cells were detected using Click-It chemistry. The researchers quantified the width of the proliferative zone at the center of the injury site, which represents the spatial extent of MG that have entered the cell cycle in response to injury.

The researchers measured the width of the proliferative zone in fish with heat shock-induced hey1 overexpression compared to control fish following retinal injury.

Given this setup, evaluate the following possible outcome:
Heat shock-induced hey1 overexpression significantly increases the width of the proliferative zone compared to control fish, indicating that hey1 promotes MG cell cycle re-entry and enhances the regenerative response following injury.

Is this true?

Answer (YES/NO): NO